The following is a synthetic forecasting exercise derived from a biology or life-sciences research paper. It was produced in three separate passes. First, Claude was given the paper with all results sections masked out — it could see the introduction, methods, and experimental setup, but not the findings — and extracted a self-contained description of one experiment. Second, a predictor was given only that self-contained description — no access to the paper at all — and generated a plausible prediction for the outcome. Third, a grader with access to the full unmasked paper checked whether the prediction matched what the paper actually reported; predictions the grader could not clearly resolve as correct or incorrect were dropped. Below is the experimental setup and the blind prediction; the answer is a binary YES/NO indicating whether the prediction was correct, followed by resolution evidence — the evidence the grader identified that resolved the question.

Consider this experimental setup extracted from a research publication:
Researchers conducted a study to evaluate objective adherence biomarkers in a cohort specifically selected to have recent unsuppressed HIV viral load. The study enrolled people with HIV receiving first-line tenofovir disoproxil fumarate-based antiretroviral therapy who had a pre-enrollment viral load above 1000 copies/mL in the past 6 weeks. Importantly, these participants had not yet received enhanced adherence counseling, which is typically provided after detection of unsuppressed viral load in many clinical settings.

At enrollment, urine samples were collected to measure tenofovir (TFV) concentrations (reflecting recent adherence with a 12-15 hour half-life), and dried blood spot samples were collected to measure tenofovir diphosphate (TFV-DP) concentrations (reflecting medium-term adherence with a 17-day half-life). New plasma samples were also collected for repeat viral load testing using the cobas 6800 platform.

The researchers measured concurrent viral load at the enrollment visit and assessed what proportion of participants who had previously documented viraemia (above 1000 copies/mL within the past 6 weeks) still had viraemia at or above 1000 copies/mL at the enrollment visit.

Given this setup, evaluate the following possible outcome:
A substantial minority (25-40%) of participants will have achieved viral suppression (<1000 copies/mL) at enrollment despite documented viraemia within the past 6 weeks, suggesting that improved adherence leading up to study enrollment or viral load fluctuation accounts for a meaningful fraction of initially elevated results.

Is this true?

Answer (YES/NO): NO